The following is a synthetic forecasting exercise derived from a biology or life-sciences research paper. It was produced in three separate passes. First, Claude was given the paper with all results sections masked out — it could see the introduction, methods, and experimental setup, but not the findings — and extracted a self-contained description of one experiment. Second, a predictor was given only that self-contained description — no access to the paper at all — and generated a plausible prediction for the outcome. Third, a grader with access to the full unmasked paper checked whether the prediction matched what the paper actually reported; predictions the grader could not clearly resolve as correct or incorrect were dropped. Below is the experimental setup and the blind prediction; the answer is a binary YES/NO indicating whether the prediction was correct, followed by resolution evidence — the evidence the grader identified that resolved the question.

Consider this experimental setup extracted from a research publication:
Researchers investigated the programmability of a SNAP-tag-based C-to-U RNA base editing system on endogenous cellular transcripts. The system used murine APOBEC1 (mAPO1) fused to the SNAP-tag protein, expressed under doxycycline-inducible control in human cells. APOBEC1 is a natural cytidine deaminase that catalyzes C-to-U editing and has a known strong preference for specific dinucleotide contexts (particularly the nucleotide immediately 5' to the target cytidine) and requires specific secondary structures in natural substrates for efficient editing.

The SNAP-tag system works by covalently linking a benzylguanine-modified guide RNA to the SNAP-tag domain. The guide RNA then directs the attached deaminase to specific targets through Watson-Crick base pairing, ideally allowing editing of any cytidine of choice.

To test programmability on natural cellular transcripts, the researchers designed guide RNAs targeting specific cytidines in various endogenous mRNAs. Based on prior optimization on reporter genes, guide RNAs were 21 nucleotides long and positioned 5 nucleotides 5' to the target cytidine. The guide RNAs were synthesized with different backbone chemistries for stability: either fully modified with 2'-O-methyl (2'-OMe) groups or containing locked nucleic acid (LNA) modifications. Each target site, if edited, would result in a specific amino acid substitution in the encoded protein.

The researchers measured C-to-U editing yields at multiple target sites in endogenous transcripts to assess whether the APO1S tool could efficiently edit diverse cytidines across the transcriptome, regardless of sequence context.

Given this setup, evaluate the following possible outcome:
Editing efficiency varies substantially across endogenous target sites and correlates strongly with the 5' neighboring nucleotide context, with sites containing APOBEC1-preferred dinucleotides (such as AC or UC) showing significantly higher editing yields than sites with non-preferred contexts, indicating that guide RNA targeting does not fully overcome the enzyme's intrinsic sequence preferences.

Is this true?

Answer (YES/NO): YES